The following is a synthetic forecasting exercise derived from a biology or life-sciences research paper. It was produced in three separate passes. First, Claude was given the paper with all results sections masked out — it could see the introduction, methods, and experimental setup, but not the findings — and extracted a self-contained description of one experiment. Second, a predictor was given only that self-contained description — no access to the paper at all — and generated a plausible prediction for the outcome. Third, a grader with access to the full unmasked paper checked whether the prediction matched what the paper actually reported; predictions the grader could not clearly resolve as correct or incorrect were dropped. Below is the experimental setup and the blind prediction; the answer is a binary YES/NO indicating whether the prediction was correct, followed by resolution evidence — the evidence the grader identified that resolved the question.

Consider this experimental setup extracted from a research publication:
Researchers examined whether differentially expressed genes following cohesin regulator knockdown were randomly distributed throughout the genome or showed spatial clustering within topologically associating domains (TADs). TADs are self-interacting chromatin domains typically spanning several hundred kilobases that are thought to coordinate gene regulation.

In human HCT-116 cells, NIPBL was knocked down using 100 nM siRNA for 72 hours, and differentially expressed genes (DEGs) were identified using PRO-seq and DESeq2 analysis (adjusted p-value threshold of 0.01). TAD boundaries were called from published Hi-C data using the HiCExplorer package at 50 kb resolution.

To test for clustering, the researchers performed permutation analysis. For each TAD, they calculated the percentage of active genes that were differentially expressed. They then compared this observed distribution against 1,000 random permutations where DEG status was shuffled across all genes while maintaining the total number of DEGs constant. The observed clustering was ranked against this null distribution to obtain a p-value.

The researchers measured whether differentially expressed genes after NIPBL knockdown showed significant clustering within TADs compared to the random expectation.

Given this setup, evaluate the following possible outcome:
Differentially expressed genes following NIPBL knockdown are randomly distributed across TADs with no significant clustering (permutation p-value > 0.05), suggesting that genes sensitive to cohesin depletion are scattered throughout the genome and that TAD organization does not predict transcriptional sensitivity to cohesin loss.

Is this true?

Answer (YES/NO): NO